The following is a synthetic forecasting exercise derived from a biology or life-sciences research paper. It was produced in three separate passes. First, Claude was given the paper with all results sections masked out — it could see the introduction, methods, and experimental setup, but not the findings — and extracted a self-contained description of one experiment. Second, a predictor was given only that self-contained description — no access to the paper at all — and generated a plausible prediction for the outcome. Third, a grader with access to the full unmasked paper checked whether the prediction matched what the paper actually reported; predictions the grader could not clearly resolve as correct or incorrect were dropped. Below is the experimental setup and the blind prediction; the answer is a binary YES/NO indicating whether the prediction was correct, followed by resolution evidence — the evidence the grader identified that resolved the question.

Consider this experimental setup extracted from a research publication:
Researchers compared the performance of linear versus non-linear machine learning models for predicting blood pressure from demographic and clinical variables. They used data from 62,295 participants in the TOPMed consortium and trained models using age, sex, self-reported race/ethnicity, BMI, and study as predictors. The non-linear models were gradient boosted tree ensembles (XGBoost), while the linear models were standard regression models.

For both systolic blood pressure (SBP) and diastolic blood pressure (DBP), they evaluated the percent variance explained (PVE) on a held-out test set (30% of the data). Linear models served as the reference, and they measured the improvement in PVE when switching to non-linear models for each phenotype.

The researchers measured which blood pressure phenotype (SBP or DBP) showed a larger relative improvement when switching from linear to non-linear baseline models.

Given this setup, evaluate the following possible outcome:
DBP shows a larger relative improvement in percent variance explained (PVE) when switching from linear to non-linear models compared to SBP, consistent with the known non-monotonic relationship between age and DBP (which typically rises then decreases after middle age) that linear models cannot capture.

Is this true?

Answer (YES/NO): YES